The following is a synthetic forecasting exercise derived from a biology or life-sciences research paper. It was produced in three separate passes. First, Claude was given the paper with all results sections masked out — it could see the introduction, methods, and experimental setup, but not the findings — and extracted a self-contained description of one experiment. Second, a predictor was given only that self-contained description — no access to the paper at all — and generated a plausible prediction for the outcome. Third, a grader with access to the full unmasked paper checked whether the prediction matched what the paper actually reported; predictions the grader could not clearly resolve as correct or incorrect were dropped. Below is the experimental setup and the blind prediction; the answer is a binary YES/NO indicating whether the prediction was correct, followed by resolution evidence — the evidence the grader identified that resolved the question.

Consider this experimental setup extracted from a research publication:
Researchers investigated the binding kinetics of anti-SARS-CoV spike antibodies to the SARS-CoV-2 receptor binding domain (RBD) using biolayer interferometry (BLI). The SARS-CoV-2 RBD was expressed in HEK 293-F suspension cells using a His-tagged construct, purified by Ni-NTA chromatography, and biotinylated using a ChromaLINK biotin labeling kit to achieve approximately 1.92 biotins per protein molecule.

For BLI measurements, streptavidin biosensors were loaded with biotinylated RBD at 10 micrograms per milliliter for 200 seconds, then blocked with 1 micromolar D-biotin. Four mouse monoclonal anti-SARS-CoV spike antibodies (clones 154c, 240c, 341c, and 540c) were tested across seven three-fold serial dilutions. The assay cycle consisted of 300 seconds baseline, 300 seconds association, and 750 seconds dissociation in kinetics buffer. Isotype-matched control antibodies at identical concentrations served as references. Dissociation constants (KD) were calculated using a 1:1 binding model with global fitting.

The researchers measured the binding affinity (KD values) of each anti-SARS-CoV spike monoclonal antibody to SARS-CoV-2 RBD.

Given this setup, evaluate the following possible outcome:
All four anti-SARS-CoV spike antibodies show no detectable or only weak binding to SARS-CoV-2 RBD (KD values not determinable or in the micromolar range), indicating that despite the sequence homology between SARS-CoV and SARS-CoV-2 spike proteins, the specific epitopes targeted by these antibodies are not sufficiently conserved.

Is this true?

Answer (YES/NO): NO